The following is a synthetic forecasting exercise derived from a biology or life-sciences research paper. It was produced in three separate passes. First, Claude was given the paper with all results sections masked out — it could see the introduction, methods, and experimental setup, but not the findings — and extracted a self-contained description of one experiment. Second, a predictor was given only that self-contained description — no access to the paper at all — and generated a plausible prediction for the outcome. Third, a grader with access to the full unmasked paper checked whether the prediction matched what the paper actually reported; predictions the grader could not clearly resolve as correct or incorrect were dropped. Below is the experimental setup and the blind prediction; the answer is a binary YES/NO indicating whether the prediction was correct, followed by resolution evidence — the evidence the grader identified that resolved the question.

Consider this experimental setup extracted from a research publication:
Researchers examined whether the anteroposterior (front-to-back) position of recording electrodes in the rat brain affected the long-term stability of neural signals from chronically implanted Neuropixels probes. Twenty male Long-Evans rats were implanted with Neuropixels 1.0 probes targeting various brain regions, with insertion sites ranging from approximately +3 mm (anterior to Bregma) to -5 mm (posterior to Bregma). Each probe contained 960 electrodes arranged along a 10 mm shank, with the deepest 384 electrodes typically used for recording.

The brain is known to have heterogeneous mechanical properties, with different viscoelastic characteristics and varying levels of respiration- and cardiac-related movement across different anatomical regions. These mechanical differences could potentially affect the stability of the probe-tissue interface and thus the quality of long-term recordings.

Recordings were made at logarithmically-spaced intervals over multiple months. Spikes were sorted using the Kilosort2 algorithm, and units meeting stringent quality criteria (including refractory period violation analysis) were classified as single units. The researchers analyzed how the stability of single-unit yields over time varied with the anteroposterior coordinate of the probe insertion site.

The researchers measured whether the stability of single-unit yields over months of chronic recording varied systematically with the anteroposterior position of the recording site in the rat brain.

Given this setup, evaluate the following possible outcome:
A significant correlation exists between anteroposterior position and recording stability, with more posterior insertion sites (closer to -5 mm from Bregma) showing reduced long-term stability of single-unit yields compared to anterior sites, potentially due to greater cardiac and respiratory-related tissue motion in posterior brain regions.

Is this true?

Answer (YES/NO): YES